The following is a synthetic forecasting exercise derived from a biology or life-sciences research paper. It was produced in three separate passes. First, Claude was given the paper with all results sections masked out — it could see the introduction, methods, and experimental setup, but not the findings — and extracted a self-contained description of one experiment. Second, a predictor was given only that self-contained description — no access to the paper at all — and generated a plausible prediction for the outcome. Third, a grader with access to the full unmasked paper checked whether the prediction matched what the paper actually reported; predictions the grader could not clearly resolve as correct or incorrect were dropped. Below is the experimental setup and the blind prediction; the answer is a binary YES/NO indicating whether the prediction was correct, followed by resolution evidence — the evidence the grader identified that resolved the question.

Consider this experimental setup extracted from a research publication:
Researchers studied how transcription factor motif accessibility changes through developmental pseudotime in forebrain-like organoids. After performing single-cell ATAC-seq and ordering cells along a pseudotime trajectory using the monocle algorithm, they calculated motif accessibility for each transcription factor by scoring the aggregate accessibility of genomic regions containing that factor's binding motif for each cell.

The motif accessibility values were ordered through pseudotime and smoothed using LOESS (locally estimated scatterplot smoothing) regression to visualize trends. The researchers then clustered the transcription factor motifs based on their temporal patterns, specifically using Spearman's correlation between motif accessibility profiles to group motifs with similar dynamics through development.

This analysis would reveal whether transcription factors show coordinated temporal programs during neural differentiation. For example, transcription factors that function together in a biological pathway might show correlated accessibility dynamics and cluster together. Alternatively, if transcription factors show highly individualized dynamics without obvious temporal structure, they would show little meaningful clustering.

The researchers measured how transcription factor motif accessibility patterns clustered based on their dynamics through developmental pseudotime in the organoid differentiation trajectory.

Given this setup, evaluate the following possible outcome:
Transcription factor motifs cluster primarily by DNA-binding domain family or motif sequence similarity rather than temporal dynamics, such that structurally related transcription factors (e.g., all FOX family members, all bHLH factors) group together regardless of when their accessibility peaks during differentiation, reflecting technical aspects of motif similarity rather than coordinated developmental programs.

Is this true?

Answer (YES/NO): NO